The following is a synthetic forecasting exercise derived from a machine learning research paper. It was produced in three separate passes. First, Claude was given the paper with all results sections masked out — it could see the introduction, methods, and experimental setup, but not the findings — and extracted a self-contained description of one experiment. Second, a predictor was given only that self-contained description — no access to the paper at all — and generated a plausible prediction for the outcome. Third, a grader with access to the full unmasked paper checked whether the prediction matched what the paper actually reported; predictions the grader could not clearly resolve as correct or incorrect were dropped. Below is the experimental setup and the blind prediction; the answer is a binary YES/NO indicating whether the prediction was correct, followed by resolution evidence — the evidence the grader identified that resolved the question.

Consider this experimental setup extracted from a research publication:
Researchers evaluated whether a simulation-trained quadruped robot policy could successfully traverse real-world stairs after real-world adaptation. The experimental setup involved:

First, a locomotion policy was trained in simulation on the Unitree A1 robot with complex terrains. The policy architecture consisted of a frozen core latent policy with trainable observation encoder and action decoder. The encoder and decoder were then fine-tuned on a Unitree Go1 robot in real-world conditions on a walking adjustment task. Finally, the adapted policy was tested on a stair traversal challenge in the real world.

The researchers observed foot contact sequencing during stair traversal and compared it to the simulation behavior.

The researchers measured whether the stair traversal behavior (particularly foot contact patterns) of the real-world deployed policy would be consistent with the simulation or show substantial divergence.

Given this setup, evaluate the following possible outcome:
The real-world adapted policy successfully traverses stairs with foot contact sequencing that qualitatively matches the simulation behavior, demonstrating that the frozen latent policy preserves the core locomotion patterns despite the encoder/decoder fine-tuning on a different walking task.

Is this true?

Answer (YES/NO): YES